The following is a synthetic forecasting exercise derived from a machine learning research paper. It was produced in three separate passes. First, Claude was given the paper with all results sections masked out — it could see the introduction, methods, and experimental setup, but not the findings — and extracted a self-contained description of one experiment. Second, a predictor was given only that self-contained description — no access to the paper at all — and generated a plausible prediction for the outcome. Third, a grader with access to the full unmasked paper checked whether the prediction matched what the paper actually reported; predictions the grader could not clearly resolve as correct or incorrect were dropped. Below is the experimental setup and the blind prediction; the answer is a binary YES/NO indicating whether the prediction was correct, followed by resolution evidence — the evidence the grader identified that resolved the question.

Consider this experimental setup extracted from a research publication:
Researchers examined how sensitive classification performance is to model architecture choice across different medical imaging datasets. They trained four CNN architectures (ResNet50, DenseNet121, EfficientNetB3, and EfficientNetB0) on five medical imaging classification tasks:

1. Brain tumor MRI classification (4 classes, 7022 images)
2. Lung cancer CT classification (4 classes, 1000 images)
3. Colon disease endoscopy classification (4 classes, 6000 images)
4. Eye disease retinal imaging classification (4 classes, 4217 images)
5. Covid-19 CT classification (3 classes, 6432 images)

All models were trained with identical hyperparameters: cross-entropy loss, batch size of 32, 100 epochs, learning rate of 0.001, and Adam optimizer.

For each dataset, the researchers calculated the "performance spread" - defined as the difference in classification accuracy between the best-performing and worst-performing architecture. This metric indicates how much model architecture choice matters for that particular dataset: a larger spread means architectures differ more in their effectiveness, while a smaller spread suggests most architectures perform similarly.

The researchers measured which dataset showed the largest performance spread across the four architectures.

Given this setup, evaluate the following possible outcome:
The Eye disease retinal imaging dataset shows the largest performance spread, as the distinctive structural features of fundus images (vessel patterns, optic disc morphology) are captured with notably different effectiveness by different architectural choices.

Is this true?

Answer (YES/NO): NO